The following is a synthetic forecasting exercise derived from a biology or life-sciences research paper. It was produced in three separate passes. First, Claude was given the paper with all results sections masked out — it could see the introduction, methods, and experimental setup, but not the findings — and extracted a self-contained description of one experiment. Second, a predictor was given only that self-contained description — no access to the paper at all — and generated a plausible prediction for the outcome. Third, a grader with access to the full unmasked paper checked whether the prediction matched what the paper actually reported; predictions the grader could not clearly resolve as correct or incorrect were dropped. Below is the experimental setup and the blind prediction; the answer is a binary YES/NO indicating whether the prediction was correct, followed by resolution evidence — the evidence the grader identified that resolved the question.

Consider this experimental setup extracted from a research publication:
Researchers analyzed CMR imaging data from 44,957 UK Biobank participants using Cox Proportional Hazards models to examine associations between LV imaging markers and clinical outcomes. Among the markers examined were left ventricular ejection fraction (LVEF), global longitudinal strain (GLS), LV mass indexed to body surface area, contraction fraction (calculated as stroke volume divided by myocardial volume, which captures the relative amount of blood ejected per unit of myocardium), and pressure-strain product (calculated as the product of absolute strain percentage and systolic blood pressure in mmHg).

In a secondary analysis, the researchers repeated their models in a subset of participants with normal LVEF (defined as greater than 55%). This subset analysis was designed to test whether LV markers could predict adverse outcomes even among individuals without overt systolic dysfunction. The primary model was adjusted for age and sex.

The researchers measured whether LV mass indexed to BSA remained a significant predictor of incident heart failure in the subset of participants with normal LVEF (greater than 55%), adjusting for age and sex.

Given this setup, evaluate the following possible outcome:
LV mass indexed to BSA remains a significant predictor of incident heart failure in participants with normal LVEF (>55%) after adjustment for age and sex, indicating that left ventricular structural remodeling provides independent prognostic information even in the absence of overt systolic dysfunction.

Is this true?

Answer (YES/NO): YES